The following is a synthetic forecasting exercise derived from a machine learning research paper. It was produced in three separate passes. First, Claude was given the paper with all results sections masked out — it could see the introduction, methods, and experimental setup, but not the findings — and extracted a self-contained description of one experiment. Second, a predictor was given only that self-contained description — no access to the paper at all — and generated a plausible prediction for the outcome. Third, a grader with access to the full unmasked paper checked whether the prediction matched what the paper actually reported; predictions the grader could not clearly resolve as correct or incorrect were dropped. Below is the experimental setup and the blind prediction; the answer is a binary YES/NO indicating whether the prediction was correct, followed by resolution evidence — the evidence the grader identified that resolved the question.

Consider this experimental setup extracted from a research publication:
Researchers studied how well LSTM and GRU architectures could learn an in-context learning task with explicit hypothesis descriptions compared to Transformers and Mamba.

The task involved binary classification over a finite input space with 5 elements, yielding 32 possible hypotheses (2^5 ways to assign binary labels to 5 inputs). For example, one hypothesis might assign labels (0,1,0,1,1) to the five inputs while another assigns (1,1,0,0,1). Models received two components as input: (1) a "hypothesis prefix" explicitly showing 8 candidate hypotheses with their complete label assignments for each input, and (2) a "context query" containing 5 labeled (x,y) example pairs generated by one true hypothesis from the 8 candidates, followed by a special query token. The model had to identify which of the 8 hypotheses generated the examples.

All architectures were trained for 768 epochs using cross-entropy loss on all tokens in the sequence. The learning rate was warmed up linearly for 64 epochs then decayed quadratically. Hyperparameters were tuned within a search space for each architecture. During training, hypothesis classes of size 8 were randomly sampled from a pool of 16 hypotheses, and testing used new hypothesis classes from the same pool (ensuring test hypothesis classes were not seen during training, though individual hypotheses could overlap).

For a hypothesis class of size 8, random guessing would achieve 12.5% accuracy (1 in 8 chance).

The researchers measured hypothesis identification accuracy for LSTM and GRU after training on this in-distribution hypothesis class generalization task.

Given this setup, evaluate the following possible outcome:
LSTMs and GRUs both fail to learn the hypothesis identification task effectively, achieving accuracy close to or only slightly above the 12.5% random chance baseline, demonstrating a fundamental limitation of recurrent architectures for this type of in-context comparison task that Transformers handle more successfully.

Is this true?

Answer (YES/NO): YES